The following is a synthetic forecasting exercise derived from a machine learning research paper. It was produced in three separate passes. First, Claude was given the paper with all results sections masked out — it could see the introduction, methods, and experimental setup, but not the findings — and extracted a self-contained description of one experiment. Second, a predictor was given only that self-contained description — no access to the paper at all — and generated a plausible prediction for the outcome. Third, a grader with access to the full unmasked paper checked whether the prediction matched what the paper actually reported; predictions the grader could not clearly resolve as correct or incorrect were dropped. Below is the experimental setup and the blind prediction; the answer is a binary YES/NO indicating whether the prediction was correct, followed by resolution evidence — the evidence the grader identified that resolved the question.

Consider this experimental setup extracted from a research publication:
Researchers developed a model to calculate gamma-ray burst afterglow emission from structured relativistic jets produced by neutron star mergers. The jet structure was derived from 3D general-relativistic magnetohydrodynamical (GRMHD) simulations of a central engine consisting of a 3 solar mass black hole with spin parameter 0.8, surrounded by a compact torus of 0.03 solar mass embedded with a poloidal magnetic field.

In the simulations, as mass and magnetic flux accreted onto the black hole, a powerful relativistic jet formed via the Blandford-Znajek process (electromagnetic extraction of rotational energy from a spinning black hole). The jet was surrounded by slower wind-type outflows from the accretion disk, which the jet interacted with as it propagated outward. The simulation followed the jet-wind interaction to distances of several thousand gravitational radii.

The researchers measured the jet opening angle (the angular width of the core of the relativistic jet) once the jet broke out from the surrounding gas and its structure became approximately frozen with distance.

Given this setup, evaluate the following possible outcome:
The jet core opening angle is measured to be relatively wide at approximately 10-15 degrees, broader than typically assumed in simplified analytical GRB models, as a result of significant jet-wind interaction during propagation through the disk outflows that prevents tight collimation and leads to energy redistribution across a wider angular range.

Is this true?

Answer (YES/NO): NO